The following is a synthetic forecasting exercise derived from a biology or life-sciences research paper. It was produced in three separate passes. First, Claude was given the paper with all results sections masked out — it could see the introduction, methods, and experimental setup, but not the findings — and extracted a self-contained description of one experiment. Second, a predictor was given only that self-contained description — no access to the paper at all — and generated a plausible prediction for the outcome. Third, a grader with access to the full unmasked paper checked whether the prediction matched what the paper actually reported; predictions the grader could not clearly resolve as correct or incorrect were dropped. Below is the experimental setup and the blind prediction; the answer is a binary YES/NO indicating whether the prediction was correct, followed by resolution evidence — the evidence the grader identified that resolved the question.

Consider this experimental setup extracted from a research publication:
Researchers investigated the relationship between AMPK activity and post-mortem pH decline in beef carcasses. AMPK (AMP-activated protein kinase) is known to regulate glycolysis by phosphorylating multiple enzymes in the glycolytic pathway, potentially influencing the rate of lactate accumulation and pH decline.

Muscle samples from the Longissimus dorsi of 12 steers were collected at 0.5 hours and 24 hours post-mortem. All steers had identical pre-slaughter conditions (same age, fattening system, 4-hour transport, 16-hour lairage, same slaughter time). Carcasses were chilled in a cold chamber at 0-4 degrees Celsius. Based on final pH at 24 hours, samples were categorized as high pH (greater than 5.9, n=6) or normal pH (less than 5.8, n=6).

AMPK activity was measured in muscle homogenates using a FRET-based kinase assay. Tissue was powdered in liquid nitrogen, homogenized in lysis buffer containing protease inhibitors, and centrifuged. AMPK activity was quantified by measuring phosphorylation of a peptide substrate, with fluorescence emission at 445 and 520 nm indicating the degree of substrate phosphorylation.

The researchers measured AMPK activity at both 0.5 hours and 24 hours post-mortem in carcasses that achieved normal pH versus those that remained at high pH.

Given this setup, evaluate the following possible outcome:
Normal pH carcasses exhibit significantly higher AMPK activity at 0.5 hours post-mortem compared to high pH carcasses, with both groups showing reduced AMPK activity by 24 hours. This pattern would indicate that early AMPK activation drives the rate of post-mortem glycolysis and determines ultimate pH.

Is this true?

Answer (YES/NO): NO